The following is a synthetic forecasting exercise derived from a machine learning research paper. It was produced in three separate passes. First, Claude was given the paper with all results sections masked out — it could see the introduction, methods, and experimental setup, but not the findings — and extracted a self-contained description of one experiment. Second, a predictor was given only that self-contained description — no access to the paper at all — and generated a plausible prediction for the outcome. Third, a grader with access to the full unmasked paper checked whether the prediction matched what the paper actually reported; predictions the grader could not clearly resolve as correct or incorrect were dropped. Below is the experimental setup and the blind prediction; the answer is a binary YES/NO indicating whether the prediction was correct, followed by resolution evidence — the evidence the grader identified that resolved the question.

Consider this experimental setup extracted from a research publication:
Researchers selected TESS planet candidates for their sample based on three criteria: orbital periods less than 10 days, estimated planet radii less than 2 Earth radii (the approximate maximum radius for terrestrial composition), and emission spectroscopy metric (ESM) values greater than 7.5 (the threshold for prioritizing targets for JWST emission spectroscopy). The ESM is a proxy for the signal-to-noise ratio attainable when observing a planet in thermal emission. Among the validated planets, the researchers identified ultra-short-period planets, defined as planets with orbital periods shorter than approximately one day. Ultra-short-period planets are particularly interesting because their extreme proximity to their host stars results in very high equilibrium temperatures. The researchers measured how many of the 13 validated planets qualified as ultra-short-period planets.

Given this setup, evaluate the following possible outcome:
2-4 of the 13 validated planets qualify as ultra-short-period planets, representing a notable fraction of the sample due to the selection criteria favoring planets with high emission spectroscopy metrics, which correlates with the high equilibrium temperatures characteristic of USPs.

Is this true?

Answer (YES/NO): NO